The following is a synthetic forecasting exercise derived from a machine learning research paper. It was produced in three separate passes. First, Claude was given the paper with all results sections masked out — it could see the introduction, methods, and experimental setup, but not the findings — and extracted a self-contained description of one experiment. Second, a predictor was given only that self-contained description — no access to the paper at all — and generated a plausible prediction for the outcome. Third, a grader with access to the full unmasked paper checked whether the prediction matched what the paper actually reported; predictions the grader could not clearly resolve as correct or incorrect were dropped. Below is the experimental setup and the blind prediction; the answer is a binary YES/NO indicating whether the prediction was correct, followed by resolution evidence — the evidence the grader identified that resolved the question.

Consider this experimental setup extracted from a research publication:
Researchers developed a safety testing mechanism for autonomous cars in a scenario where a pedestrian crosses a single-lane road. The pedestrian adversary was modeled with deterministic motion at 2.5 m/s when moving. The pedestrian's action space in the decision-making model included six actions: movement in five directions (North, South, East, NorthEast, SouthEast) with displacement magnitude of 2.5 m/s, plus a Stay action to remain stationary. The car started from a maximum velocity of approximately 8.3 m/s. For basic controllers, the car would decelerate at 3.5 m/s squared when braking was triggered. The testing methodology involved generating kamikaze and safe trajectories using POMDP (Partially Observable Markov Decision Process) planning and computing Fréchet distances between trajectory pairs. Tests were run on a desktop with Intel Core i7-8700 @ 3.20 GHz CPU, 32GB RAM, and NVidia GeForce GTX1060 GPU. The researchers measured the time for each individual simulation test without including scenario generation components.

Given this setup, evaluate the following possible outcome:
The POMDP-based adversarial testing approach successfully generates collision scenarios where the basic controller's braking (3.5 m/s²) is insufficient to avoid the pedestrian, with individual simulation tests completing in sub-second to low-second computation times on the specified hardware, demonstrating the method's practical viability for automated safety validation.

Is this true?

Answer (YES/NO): NO